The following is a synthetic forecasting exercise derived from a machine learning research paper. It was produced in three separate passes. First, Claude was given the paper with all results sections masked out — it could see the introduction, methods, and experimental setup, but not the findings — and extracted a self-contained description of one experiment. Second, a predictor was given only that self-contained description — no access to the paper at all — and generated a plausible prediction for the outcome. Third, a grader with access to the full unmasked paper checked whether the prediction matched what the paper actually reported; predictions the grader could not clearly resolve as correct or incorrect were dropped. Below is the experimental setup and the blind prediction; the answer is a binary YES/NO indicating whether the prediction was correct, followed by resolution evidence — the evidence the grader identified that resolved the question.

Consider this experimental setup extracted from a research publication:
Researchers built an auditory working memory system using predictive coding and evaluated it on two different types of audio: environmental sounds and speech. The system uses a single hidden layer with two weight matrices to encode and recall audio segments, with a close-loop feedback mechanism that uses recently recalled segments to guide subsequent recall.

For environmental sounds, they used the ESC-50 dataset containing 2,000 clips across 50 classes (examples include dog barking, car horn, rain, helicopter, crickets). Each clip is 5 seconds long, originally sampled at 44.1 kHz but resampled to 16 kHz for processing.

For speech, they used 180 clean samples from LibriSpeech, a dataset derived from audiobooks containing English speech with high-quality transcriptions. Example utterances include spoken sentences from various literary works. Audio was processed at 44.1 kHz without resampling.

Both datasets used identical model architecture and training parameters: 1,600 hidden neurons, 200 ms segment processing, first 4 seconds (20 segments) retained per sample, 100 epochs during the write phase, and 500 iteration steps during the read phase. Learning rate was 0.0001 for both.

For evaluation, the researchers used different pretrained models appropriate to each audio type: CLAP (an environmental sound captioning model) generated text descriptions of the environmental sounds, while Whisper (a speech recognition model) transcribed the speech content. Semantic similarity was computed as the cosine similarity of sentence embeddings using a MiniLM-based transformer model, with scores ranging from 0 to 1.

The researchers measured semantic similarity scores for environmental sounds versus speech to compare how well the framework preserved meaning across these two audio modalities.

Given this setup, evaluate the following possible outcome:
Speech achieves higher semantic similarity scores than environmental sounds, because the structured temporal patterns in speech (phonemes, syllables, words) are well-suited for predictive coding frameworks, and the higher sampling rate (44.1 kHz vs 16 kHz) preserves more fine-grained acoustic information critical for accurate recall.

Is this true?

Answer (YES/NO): YES